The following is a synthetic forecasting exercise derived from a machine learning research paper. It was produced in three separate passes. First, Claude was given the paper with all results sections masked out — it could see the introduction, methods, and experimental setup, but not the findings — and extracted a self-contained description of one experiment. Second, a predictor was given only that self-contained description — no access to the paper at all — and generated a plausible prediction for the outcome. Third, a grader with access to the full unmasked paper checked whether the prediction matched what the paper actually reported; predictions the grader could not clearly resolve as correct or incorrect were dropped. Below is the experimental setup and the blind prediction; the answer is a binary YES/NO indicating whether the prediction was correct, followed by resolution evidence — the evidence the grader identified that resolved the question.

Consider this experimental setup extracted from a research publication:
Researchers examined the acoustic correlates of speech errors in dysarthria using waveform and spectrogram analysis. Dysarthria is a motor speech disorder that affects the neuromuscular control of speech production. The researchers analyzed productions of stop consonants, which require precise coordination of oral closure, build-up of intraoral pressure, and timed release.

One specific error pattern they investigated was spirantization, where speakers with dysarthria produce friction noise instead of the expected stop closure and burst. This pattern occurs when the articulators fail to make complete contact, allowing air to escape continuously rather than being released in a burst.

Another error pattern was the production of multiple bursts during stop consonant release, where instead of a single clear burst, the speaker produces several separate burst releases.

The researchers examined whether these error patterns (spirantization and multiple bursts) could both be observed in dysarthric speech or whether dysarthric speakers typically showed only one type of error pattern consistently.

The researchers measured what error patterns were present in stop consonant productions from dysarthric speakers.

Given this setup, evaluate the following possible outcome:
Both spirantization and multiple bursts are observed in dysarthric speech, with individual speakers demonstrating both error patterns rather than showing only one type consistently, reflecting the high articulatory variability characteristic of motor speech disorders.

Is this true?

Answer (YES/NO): NO